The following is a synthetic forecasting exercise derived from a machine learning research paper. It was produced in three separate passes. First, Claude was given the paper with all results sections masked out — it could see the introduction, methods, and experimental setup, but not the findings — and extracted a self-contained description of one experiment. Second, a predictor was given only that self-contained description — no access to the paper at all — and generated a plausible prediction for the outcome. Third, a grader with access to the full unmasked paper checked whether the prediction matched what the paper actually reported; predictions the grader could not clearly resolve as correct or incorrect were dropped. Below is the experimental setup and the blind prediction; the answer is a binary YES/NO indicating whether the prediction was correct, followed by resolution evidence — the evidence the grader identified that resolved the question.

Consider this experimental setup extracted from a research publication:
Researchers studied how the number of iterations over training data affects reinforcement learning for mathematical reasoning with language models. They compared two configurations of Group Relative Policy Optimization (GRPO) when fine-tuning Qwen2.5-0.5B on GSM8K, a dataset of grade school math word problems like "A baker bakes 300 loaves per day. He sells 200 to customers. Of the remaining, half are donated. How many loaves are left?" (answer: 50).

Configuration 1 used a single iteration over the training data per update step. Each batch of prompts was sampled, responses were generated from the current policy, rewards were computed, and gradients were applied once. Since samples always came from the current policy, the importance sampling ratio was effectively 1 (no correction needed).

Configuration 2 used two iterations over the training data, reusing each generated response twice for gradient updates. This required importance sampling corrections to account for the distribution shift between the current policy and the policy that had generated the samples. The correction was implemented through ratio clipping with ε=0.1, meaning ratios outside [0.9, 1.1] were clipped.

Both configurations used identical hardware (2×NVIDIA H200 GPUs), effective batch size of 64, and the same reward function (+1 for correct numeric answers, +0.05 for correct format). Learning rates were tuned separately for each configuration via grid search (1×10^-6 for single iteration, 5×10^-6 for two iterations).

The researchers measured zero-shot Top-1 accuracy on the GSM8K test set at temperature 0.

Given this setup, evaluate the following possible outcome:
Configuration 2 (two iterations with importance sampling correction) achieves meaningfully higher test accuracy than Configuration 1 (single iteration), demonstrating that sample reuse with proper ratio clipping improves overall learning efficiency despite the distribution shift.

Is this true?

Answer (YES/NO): NO